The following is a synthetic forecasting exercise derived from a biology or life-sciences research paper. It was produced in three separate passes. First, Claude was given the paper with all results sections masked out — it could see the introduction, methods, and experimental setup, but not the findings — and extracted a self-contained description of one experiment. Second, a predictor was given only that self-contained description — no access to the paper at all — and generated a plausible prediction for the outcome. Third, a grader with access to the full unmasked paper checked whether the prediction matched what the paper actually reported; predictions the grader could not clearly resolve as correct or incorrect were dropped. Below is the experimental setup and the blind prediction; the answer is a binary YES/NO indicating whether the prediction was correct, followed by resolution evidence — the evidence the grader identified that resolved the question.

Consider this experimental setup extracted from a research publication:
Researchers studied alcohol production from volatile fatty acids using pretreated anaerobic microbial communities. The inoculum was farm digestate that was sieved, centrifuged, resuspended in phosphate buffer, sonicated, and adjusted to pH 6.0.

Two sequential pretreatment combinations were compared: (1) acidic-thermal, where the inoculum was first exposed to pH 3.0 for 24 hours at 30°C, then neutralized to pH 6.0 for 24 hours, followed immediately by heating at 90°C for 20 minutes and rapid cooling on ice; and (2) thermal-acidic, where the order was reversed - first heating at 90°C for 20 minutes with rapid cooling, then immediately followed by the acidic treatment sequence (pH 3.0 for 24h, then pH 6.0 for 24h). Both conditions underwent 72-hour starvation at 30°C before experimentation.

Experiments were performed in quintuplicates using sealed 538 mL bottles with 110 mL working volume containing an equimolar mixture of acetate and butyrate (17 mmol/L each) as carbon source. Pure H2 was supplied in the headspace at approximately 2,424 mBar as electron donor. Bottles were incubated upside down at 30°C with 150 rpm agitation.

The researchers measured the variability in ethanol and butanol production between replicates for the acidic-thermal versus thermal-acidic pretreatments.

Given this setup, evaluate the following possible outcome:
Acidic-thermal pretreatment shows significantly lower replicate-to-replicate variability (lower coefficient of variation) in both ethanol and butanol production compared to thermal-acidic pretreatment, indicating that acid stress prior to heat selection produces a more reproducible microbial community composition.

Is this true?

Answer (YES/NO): YES